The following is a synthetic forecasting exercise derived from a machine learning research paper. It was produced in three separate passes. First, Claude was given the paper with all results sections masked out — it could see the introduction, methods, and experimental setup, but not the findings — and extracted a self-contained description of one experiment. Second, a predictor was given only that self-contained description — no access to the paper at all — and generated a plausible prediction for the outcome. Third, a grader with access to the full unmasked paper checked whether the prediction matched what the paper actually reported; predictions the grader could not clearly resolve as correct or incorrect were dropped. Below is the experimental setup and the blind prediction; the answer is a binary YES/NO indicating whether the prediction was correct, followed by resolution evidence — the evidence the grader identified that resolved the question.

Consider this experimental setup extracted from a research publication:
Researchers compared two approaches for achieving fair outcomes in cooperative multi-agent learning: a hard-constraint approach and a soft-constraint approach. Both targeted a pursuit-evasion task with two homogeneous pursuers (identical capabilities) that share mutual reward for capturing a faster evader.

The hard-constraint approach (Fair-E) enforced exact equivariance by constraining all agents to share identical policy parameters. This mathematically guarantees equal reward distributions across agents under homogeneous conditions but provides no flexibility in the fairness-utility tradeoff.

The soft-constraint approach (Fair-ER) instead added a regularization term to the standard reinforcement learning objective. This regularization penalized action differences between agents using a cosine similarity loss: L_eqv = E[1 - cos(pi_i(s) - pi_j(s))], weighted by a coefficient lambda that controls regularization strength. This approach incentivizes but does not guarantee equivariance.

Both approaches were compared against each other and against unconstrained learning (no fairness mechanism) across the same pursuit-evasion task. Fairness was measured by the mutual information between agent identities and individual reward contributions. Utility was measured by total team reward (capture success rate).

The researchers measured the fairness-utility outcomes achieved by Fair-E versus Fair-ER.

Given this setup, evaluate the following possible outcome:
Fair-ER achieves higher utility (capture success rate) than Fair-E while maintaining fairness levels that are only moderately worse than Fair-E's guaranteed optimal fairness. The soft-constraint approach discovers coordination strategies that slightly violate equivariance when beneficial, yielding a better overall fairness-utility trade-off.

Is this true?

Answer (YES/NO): YES